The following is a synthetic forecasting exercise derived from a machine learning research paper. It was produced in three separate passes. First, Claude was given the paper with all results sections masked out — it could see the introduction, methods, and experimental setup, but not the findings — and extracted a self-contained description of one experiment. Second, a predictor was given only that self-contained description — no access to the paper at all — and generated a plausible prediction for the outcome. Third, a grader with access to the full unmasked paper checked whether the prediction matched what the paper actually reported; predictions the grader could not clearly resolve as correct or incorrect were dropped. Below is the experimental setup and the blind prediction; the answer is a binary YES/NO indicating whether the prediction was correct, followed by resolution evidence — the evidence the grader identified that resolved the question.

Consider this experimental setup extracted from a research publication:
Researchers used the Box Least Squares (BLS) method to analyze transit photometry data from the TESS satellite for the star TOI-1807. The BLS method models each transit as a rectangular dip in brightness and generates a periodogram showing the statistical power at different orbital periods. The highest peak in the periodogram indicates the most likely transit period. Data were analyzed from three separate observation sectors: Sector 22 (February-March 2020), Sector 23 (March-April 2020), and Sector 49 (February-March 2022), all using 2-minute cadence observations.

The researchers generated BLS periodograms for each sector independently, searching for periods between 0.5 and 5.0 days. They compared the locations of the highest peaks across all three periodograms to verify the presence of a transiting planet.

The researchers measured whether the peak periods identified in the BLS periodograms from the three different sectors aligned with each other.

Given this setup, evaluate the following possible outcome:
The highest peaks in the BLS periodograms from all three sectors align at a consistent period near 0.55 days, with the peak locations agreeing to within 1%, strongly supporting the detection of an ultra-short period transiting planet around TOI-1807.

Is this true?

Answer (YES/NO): YES